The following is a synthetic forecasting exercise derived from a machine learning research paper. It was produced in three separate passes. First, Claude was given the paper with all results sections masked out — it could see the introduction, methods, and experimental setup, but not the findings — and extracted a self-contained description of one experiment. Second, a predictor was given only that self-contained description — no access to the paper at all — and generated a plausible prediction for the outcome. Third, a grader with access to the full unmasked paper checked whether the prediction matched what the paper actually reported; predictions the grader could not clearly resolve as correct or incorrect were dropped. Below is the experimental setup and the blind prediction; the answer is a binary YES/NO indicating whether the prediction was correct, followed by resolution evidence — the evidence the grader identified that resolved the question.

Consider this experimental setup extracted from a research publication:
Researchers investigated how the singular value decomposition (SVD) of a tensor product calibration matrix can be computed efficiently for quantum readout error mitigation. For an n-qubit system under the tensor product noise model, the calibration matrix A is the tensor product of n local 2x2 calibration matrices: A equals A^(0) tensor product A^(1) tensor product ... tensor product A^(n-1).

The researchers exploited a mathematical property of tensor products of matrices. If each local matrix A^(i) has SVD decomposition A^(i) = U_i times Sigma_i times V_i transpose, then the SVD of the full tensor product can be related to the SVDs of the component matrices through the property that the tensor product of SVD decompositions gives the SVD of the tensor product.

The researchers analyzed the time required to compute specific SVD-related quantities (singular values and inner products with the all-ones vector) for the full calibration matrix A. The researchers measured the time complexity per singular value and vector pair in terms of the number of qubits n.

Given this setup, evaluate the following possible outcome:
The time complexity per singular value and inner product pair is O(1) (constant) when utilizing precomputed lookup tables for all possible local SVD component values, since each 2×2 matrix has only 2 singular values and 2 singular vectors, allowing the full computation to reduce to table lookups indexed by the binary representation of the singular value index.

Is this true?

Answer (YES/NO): NO